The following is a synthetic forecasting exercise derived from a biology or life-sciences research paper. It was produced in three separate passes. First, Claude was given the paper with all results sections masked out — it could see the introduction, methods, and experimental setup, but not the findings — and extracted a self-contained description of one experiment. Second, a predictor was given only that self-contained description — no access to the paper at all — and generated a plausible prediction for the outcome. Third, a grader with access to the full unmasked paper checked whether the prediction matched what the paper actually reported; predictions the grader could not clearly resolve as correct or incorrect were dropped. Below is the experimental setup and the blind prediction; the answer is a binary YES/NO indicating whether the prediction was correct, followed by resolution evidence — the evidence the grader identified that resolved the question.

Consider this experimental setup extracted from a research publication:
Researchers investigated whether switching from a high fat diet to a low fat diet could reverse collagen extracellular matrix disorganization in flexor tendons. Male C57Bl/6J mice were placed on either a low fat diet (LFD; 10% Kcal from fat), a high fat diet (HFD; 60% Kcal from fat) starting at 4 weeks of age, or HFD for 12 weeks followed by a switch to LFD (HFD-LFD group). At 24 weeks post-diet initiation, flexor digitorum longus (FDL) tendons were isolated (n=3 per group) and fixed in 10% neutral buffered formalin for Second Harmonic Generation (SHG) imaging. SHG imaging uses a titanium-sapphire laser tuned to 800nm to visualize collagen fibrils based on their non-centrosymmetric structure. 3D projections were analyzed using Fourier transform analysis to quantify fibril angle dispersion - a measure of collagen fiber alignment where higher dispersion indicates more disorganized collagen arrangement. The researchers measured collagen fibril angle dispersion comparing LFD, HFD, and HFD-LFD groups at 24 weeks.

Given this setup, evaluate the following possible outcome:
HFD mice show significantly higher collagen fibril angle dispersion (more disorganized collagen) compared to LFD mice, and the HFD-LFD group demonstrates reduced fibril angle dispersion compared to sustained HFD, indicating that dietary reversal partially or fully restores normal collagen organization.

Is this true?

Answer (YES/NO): NO